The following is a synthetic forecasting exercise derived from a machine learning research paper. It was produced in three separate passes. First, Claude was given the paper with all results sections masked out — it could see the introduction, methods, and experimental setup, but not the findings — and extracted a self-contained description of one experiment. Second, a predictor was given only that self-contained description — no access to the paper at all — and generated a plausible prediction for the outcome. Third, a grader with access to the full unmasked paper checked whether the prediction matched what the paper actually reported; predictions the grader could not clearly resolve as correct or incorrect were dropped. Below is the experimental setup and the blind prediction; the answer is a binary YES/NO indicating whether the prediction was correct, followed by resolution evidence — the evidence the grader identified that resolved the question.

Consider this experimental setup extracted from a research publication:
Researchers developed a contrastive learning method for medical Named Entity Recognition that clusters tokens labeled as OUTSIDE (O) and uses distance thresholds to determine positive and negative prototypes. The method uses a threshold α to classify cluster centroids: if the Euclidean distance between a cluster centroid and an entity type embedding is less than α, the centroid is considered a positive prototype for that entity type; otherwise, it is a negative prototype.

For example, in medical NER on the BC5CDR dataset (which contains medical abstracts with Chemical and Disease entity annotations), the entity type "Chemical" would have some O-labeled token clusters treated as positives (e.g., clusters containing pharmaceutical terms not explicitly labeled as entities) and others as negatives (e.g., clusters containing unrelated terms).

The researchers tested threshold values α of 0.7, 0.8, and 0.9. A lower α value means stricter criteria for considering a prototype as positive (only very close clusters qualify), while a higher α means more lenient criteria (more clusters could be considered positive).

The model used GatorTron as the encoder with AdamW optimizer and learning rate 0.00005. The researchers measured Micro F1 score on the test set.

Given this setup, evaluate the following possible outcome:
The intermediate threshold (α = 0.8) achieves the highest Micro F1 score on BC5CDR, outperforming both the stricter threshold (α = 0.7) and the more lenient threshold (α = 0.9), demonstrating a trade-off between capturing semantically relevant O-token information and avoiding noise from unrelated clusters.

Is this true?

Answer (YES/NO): NO